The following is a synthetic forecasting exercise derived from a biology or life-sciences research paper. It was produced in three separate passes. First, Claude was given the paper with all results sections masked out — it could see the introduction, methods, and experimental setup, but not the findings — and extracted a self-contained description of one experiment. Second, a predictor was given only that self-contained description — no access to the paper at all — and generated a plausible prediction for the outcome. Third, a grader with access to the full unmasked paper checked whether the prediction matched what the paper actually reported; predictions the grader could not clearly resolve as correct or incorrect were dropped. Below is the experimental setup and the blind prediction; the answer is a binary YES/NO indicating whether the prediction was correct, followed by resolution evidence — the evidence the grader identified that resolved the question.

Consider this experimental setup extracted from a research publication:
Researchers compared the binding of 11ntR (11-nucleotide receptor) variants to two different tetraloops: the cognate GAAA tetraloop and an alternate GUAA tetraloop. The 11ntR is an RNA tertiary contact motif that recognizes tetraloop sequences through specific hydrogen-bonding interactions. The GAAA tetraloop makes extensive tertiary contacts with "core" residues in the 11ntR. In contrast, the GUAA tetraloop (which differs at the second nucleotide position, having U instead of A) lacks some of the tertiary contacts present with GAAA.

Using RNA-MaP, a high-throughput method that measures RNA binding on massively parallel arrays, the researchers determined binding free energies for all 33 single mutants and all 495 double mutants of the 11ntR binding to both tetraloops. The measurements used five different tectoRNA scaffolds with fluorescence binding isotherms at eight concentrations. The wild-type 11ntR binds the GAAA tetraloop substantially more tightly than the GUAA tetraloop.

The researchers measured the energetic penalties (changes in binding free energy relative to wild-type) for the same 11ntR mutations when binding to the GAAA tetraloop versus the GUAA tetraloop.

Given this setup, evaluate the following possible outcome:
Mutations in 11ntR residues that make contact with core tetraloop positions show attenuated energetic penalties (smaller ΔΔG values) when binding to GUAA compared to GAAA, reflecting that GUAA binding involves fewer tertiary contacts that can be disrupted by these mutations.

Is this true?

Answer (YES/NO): YES